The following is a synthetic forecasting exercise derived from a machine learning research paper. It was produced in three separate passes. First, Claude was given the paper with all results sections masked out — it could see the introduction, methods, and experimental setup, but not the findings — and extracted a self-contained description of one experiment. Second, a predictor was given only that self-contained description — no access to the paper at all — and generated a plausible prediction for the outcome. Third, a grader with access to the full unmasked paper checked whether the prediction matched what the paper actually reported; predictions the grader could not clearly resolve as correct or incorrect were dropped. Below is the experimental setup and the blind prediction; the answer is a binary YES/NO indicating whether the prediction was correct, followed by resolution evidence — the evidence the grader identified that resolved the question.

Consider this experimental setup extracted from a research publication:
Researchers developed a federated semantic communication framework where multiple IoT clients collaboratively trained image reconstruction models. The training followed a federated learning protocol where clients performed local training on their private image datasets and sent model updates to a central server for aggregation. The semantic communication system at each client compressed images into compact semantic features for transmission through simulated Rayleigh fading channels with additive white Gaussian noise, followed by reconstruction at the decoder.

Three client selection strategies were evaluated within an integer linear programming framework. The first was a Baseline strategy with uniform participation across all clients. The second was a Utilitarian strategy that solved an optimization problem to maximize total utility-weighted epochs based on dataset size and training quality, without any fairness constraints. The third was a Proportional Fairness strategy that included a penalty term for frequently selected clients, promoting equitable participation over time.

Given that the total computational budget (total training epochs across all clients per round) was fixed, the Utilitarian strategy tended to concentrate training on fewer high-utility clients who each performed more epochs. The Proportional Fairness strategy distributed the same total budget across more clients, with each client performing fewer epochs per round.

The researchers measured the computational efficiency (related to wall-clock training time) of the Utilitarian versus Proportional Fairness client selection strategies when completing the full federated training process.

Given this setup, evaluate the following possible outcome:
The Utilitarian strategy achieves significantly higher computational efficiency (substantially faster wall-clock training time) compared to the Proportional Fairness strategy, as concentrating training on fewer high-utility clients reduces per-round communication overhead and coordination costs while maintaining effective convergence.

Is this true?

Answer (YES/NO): NO